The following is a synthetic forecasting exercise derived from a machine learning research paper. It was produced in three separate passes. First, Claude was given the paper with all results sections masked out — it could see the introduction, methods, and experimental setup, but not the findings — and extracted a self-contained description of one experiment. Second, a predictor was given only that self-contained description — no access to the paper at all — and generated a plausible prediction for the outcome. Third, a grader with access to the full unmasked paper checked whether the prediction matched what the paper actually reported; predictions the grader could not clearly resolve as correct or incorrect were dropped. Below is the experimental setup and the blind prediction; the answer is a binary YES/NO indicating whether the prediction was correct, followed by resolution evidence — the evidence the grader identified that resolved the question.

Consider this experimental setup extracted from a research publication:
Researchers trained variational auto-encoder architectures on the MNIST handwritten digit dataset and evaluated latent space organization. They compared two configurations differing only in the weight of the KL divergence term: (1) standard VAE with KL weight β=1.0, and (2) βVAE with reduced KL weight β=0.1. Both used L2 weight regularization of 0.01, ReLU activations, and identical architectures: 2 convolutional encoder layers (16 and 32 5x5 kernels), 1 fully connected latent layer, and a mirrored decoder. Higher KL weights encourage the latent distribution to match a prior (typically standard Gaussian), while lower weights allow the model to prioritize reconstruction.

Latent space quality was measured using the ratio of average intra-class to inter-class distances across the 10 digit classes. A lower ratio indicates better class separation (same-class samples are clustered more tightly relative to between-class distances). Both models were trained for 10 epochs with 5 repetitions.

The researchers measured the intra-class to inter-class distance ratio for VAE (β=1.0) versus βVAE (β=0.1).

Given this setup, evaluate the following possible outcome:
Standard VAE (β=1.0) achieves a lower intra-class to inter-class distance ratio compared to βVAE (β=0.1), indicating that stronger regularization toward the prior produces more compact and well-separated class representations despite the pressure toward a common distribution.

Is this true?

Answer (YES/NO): NO